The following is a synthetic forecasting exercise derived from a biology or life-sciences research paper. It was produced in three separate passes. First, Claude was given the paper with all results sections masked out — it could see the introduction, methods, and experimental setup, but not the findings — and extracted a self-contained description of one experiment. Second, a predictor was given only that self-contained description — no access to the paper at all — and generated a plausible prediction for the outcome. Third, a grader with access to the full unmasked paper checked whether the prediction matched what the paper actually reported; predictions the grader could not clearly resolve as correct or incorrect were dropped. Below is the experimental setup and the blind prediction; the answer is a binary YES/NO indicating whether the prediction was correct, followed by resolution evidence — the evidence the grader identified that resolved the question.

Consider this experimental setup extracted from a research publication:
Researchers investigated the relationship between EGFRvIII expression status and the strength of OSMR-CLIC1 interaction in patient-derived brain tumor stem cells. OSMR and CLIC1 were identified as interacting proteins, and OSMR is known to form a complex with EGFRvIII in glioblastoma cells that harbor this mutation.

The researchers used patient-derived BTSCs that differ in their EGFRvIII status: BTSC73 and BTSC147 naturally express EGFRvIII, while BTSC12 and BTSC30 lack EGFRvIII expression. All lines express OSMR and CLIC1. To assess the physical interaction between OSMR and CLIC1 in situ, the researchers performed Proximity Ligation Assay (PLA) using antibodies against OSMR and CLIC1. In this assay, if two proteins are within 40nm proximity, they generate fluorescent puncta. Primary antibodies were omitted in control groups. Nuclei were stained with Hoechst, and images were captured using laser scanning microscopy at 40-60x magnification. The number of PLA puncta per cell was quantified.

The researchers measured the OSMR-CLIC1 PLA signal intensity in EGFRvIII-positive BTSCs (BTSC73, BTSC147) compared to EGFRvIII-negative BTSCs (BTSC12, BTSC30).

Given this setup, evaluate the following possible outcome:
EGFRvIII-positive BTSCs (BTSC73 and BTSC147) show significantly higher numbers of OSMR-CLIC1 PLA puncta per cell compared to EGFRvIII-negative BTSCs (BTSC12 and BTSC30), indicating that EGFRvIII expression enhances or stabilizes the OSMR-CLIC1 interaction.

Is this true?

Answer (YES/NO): YES